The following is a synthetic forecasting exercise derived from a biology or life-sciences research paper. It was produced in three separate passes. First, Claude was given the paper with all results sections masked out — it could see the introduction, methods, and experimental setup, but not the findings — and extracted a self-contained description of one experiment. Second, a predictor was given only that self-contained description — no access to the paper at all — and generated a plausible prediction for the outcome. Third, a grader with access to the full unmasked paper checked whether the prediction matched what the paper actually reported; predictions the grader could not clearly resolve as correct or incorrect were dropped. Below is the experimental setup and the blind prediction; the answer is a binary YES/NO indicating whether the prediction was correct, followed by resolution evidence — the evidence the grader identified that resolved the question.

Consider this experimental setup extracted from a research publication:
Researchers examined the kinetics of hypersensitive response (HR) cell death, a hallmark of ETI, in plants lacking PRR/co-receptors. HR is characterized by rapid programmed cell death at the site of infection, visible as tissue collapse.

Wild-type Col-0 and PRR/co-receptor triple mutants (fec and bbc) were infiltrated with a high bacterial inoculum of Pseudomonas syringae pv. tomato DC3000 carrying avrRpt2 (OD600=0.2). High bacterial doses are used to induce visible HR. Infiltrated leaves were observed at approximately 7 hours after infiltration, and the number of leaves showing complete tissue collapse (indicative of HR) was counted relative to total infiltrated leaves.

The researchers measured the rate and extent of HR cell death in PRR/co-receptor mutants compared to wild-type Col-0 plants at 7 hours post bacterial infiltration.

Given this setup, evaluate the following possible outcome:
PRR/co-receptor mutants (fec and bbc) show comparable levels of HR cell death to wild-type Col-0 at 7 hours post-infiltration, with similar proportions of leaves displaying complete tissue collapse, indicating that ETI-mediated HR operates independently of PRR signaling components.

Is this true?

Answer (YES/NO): NO